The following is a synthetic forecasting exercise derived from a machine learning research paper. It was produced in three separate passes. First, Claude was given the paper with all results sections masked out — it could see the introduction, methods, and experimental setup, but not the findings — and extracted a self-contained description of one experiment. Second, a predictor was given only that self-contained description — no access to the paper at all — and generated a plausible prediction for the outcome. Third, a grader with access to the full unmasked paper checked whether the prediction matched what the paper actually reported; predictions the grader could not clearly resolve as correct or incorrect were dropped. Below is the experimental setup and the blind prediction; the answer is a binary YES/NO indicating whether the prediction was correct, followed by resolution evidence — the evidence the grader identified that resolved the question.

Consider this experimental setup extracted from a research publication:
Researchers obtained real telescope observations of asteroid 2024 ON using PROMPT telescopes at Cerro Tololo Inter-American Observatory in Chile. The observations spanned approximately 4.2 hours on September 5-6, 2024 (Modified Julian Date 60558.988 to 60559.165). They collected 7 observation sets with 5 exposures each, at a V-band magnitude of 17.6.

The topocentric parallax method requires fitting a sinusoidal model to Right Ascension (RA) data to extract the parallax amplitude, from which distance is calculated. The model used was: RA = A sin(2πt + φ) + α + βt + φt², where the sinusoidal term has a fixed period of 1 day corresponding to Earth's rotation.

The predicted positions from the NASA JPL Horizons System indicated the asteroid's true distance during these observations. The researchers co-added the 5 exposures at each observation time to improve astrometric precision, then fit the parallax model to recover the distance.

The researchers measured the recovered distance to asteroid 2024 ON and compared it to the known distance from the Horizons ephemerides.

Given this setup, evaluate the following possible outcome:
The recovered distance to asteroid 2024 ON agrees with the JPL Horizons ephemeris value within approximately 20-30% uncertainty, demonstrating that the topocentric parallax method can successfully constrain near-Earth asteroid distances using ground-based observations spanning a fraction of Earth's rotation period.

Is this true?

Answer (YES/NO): NO